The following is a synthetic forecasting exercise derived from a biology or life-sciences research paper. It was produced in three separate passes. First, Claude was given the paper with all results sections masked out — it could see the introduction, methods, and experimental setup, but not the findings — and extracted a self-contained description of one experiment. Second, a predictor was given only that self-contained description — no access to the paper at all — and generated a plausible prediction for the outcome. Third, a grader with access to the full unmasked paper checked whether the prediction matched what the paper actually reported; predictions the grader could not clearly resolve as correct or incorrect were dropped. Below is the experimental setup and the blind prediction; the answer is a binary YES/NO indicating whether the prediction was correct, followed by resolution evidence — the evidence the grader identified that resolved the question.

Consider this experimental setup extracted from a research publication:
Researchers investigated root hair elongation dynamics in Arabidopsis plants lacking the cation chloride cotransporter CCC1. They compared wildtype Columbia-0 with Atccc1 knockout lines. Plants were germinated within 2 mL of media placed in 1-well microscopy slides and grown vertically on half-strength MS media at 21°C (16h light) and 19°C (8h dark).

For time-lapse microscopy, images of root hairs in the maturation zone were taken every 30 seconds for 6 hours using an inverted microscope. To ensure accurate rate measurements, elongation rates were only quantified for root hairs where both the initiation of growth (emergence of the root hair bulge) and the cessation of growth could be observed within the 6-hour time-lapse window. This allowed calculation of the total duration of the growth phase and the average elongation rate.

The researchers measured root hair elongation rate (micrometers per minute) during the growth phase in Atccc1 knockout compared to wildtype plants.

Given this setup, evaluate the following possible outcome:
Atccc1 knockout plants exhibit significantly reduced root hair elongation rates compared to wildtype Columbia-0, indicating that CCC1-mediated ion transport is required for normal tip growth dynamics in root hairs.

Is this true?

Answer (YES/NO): YES